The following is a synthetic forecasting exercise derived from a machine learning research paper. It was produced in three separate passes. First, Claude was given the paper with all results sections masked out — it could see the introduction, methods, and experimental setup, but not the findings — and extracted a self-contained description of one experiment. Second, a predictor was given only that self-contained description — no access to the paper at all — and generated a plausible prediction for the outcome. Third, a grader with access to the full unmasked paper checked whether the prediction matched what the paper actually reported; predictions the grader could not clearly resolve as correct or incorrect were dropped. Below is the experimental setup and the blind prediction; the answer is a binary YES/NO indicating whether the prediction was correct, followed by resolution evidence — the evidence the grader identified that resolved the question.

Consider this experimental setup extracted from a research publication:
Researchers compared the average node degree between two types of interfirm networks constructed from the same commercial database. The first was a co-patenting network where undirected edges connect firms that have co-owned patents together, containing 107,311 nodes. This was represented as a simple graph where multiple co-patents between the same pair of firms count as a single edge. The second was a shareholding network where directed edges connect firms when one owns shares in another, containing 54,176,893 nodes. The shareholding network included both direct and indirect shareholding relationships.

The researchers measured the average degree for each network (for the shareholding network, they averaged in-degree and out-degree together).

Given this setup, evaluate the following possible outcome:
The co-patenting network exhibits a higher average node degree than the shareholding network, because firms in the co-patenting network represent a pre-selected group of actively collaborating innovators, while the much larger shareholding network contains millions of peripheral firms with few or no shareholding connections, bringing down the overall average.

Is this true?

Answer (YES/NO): YES